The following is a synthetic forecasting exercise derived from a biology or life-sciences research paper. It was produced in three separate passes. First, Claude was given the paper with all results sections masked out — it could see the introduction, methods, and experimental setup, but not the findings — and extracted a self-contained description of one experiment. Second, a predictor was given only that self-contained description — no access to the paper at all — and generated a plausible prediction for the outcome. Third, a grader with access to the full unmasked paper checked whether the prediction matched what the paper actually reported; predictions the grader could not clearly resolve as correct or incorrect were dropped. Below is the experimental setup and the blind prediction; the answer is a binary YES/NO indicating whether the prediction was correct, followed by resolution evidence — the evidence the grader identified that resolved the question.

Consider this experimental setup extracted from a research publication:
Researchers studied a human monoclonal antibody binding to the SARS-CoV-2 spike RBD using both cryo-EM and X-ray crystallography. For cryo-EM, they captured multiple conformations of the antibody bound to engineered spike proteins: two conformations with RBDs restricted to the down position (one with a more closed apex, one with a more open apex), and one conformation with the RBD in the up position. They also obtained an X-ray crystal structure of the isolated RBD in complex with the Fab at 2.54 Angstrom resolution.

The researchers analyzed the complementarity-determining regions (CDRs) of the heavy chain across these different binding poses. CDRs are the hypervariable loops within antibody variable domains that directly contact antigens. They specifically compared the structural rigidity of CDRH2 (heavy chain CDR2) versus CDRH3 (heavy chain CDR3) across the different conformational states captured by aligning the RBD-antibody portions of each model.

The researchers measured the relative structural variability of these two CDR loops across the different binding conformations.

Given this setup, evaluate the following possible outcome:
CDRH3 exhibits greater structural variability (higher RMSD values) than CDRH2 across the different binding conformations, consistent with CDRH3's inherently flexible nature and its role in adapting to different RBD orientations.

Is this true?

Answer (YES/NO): YES